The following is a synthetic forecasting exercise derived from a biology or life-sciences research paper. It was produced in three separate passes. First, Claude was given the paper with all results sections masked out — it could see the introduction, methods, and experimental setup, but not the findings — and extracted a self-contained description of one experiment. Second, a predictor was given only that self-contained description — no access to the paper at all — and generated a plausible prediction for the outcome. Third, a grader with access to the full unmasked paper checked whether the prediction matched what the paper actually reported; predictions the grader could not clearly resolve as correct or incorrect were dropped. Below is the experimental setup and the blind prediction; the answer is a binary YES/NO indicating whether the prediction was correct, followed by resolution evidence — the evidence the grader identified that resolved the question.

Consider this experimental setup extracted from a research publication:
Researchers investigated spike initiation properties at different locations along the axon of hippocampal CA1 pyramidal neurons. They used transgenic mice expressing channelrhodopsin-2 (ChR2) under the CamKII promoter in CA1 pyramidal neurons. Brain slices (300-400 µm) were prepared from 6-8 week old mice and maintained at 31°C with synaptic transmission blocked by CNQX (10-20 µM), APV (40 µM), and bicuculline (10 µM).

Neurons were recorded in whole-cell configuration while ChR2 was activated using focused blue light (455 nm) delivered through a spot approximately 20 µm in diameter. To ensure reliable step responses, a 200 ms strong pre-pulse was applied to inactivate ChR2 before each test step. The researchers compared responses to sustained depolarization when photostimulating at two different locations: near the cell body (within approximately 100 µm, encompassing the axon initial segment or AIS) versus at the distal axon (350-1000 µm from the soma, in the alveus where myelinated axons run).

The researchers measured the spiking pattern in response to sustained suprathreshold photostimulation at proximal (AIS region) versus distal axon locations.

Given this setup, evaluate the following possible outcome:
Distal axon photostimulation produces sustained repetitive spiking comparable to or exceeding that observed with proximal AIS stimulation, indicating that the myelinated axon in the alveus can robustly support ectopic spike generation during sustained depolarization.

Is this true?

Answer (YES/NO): NO